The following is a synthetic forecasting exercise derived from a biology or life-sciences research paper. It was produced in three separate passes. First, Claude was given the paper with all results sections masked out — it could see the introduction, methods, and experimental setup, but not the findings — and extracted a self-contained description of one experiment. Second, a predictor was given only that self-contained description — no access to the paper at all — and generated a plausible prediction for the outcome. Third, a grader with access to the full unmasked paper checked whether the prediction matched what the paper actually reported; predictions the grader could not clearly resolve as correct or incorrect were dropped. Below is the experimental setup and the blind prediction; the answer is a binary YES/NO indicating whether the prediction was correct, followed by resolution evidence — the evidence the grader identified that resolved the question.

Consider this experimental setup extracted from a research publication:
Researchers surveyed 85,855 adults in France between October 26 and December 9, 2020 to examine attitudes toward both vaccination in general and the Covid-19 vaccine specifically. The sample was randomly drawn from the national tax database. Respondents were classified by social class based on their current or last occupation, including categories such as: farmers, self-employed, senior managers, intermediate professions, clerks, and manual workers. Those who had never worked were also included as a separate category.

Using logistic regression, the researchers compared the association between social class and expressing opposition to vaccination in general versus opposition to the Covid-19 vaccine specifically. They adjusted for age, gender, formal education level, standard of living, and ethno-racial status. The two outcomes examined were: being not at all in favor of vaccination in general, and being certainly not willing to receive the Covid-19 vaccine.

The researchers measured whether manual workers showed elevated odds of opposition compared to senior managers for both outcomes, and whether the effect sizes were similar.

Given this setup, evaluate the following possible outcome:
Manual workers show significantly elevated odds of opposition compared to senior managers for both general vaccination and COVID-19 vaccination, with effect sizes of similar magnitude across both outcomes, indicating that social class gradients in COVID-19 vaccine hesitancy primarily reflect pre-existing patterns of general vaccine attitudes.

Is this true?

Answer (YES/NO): NO